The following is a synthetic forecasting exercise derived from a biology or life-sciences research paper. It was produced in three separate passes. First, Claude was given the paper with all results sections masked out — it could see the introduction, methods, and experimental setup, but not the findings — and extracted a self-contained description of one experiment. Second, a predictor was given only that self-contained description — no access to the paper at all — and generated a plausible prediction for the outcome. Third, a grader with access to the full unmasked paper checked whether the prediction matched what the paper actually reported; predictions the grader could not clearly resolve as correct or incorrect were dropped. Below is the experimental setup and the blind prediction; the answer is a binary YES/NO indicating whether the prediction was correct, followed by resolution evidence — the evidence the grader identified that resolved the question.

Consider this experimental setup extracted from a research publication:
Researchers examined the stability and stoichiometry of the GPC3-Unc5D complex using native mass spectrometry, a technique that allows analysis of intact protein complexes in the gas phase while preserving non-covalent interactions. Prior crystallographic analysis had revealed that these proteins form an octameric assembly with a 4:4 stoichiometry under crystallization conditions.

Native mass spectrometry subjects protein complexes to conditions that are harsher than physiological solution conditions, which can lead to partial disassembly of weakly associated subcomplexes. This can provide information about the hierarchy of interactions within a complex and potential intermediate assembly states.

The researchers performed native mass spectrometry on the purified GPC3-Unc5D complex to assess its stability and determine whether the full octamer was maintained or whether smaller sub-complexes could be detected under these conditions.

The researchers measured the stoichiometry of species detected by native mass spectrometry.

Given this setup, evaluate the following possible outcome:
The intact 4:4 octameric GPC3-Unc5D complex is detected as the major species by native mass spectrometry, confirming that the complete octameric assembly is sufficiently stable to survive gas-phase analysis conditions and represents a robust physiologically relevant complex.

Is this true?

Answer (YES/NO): NO